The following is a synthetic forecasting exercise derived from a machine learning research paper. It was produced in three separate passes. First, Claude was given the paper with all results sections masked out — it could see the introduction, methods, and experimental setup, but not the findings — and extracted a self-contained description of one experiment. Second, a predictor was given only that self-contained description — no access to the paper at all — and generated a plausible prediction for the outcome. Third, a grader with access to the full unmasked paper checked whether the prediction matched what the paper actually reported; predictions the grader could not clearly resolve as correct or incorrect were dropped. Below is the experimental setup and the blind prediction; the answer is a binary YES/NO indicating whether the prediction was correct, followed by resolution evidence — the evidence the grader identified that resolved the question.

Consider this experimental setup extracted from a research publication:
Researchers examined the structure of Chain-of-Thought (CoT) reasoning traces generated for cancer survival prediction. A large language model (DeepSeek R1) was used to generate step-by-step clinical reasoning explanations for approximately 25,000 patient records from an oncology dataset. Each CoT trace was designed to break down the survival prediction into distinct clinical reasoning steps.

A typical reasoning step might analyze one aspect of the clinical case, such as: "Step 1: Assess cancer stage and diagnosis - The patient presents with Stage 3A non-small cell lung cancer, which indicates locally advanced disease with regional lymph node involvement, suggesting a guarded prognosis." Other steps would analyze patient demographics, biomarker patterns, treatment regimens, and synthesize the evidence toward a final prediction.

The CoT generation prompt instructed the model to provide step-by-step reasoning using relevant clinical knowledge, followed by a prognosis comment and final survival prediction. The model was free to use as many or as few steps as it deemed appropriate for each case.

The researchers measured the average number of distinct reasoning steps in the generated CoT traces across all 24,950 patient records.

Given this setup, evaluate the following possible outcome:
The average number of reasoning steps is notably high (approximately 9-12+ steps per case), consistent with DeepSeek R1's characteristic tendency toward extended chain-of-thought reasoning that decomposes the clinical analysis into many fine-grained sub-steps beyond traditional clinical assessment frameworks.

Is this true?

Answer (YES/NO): NO